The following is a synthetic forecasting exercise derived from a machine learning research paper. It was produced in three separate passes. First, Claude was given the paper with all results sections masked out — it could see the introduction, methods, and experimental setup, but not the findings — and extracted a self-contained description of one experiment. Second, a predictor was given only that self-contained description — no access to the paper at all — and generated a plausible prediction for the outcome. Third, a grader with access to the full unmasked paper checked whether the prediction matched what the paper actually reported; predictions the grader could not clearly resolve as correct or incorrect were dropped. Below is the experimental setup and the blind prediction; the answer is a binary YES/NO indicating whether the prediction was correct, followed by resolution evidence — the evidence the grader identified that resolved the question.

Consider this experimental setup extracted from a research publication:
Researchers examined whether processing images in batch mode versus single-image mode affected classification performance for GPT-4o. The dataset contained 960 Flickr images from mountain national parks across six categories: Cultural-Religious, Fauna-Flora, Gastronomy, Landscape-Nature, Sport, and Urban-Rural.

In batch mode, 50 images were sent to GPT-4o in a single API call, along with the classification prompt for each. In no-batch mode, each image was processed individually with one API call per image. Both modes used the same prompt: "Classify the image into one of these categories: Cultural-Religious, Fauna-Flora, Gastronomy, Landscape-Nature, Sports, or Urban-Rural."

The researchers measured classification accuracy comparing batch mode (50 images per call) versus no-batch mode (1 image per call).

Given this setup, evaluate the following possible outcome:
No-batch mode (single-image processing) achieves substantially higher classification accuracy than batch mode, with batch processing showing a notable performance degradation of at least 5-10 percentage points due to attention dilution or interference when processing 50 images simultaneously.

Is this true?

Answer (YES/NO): YES